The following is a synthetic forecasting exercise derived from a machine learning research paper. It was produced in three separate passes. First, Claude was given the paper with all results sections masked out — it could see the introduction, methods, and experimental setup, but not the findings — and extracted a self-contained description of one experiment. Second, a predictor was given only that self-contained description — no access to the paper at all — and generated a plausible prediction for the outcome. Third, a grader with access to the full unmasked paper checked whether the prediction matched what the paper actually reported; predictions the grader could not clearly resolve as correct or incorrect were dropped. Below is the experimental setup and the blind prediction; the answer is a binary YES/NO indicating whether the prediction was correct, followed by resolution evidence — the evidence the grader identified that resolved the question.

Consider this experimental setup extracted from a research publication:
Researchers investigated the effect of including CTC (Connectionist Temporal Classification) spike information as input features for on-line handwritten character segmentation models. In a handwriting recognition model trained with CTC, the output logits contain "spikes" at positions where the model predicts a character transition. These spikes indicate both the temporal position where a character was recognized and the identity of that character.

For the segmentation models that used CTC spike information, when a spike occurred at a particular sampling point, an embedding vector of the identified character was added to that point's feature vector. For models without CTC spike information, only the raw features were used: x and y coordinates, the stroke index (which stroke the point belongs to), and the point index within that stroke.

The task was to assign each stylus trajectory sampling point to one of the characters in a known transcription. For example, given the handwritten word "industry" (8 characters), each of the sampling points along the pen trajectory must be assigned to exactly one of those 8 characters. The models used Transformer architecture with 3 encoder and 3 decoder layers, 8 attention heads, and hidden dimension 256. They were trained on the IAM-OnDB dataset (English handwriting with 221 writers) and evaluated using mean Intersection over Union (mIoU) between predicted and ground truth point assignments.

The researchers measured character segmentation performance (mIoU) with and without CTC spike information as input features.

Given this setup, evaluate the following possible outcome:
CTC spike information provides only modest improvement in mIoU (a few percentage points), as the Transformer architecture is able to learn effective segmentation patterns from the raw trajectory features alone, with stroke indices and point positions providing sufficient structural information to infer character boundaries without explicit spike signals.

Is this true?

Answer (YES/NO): NO